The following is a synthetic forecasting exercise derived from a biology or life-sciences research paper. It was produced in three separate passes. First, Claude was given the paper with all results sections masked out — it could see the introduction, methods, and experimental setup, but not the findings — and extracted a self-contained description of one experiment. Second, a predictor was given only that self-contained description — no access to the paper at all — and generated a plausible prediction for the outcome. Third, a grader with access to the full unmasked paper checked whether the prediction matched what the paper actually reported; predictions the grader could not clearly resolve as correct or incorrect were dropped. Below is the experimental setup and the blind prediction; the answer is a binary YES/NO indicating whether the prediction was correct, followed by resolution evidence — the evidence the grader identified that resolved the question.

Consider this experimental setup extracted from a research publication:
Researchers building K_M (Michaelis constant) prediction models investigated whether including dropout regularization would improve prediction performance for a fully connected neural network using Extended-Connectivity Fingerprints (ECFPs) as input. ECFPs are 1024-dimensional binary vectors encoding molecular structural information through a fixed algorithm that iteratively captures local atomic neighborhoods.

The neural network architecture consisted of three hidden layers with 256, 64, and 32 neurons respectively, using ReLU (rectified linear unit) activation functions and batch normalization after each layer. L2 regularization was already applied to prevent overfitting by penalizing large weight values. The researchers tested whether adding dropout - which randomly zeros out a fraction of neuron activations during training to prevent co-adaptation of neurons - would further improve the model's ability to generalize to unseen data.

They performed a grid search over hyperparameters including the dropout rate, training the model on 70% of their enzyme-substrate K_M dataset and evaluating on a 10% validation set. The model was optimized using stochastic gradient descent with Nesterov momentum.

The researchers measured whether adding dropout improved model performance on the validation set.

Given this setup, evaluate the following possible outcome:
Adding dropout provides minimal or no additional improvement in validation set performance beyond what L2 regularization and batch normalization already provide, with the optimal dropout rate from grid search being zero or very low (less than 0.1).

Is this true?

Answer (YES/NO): YES